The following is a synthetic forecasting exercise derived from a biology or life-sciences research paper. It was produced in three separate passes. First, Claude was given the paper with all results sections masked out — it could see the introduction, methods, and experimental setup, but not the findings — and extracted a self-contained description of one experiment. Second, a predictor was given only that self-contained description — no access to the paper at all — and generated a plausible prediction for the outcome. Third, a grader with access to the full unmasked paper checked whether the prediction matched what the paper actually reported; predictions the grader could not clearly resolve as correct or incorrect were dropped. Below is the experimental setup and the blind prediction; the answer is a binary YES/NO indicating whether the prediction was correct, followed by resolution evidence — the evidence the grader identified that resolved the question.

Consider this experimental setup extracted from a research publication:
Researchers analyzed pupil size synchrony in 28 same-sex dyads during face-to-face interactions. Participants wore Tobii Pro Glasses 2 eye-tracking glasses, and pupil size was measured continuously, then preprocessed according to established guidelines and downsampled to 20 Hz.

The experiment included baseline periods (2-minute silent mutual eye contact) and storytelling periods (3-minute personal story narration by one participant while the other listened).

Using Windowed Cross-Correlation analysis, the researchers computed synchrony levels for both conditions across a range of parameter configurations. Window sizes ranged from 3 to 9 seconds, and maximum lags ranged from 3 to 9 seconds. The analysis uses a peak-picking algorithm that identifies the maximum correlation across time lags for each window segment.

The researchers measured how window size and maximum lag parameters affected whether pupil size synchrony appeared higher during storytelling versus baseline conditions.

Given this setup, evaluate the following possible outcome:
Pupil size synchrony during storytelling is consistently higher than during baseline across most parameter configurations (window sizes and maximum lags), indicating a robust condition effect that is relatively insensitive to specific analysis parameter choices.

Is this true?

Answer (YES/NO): NO